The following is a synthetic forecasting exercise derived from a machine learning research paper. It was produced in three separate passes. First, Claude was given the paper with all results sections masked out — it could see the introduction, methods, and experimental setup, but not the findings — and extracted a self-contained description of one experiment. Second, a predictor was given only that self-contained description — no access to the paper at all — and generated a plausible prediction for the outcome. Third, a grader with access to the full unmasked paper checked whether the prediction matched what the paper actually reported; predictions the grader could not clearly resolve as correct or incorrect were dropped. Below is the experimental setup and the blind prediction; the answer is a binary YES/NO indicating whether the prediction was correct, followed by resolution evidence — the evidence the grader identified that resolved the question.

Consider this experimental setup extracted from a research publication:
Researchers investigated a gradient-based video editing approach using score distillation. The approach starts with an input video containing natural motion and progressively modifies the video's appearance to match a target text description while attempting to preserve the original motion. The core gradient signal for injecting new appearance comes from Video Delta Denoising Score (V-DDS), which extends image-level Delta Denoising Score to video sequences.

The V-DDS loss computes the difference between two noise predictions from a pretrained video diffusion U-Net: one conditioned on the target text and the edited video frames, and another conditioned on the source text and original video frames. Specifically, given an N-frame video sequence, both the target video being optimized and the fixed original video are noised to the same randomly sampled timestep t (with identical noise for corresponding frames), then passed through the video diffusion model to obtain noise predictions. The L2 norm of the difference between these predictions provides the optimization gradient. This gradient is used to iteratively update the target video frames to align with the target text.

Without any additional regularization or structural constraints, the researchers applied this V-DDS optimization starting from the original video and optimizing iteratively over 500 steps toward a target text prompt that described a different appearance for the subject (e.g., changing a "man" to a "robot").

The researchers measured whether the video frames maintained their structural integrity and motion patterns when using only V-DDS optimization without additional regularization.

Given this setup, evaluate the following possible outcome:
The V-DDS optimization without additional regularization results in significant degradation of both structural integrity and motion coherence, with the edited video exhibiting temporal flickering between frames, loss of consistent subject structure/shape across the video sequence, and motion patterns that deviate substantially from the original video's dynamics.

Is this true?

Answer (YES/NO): NO